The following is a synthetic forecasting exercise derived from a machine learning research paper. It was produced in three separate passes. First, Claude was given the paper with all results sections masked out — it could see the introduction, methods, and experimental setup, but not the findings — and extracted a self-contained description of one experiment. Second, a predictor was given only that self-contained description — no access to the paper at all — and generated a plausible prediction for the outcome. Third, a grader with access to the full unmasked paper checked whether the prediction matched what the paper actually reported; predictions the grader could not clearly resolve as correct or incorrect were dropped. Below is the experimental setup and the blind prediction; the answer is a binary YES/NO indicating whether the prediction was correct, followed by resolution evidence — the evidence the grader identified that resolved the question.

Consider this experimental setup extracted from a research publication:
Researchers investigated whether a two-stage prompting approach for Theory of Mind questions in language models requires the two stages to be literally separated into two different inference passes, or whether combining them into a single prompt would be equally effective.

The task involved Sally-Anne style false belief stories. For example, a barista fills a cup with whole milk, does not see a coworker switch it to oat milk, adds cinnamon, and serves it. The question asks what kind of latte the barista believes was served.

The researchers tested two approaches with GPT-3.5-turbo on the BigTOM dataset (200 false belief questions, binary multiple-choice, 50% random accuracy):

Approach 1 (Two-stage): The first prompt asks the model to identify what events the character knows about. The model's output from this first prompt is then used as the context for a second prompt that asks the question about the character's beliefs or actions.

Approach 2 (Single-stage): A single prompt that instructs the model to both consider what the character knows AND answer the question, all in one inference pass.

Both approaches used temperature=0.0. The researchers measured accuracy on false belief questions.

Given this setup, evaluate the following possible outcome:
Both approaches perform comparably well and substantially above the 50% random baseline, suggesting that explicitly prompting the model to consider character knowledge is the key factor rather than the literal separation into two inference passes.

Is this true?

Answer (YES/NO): NO